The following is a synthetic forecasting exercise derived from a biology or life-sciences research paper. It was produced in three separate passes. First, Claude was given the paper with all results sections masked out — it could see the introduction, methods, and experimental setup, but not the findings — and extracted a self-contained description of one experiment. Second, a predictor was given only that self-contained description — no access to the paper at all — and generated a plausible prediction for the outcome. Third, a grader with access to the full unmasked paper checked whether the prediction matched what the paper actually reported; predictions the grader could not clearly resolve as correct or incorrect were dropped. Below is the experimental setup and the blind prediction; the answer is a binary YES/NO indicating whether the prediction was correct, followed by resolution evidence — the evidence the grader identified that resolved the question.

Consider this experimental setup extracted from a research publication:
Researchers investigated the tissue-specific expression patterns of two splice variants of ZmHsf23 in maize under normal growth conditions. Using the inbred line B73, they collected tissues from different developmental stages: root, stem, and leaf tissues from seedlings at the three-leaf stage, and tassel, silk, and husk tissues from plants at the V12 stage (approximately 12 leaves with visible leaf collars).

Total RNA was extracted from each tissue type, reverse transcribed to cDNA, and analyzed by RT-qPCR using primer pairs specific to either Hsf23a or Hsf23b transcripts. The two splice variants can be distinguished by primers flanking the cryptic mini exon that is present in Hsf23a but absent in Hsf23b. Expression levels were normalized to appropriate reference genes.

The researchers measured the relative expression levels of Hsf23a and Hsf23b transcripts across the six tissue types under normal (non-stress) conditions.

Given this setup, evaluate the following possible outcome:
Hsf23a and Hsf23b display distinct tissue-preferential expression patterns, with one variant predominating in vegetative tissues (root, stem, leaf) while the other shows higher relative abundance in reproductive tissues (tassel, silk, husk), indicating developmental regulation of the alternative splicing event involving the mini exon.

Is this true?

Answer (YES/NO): NO